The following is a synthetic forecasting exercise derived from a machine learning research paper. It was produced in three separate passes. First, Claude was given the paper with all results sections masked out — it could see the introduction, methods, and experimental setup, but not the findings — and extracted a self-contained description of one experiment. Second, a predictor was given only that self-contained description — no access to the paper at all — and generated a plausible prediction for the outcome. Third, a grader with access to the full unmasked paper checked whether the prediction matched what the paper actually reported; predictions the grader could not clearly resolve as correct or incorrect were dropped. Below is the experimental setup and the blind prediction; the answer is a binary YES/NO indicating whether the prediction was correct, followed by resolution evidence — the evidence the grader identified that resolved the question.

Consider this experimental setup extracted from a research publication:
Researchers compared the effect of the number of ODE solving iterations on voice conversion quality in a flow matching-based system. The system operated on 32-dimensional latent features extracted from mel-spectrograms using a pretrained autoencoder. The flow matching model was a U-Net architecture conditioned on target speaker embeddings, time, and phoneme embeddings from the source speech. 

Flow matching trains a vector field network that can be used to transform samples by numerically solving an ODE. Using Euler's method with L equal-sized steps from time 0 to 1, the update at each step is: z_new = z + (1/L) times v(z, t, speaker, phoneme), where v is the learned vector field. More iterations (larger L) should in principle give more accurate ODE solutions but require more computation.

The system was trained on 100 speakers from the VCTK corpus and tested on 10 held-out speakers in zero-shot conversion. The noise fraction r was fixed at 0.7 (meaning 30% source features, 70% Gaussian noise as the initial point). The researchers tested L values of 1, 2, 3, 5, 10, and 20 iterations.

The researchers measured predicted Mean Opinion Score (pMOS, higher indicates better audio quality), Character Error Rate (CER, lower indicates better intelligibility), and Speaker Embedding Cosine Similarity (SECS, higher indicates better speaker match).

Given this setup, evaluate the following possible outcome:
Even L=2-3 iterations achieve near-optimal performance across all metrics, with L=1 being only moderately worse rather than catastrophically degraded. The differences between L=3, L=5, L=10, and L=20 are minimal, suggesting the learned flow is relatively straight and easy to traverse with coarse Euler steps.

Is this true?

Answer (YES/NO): NO